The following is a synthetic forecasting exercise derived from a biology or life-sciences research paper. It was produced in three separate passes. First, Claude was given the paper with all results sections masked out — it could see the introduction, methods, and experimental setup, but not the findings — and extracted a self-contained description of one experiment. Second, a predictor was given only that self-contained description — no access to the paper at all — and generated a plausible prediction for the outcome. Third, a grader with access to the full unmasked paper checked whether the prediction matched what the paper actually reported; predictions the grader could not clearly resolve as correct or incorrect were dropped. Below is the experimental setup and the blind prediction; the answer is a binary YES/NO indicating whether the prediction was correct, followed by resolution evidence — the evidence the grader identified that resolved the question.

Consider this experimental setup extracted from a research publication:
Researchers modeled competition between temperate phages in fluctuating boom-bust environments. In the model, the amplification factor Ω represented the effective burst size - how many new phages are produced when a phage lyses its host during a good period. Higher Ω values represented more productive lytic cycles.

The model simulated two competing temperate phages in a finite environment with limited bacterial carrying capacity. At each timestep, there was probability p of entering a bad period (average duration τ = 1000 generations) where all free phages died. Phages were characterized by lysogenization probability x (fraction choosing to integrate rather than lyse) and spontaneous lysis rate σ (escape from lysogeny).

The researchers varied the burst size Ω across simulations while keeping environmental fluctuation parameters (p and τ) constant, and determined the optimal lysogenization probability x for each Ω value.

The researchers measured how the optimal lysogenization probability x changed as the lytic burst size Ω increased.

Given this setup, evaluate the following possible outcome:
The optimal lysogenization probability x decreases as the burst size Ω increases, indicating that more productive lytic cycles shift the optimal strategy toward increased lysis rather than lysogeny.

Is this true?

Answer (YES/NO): NO